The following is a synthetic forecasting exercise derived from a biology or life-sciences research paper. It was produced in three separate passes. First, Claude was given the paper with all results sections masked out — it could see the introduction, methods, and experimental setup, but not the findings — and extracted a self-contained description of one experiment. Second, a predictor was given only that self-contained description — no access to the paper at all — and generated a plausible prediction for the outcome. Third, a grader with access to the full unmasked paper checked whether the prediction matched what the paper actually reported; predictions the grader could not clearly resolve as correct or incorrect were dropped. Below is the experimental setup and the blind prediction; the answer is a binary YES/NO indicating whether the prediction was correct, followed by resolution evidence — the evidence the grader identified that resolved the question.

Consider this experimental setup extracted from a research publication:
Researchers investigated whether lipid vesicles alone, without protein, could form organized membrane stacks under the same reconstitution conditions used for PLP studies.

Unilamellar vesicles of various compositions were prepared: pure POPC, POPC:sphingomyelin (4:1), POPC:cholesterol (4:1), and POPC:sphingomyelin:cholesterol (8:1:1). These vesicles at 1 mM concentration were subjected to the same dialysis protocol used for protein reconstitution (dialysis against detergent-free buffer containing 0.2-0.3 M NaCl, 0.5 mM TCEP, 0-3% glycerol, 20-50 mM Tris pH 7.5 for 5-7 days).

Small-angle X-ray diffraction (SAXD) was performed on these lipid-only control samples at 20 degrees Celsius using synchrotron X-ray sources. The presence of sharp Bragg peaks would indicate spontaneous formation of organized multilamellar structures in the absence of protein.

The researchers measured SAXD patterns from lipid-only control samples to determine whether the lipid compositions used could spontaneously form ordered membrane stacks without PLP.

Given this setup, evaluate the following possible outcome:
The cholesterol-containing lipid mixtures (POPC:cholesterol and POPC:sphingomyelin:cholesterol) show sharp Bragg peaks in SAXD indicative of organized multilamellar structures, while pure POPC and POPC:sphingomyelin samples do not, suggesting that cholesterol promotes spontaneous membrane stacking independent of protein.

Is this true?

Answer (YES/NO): NO